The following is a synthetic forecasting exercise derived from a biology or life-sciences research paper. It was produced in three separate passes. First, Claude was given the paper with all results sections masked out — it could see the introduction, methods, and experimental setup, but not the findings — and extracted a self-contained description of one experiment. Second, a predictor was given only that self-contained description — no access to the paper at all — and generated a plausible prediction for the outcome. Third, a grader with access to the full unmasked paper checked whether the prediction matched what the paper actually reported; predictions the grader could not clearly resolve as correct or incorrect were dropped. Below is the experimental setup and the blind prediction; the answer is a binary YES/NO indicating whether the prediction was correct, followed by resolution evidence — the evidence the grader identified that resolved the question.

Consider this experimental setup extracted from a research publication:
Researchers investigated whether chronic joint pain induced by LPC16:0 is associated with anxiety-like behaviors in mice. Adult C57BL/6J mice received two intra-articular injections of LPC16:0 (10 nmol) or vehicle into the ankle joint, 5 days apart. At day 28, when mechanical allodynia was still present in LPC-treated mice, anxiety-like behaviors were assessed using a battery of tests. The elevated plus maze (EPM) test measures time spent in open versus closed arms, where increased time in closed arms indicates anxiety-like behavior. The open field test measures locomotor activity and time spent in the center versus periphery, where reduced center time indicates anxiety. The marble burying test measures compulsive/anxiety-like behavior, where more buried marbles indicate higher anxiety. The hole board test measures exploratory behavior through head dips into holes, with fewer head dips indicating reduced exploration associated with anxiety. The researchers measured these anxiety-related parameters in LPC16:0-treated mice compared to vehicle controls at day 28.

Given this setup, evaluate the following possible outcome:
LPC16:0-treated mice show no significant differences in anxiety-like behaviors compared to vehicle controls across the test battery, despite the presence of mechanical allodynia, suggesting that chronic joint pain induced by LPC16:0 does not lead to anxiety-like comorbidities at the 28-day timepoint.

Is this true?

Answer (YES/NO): NO